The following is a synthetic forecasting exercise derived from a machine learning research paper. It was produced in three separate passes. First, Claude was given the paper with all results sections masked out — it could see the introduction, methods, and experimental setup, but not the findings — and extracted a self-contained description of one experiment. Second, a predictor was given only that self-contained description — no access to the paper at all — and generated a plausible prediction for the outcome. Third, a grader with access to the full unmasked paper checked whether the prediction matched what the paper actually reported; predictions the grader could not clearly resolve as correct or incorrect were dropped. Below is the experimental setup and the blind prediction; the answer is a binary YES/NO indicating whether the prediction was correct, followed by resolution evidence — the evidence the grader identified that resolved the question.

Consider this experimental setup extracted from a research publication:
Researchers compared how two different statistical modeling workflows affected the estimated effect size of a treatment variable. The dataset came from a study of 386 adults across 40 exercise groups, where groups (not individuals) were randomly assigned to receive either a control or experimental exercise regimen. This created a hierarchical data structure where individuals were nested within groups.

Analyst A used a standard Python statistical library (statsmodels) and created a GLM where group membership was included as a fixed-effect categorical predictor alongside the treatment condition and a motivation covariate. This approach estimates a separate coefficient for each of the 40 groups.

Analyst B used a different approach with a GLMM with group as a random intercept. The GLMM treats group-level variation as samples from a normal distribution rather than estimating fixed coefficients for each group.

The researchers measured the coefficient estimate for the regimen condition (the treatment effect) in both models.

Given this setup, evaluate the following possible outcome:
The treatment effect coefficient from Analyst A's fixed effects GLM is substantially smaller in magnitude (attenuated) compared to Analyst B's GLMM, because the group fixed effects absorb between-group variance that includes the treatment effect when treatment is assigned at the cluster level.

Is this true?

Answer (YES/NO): NO